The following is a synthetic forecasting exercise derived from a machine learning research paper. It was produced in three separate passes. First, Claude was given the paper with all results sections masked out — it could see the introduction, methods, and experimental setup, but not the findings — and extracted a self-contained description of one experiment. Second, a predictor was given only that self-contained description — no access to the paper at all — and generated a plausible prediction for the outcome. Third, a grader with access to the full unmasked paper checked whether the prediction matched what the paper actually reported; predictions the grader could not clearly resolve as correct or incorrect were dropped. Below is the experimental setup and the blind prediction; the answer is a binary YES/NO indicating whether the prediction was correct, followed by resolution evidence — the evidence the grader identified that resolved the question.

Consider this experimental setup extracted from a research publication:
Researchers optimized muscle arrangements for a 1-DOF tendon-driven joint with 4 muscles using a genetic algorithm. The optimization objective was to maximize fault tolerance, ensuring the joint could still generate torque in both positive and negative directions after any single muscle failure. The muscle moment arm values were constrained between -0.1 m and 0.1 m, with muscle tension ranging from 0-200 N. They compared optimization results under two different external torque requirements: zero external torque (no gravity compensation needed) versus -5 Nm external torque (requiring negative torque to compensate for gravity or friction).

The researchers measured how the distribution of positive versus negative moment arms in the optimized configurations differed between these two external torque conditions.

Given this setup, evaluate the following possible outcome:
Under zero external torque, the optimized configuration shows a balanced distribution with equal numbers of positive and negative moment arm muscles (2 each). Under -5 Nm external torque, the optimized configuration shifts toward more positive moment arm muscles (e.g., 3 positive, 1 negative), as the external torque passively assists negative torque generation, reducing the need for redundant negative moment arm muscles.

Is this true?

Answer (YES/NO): YES